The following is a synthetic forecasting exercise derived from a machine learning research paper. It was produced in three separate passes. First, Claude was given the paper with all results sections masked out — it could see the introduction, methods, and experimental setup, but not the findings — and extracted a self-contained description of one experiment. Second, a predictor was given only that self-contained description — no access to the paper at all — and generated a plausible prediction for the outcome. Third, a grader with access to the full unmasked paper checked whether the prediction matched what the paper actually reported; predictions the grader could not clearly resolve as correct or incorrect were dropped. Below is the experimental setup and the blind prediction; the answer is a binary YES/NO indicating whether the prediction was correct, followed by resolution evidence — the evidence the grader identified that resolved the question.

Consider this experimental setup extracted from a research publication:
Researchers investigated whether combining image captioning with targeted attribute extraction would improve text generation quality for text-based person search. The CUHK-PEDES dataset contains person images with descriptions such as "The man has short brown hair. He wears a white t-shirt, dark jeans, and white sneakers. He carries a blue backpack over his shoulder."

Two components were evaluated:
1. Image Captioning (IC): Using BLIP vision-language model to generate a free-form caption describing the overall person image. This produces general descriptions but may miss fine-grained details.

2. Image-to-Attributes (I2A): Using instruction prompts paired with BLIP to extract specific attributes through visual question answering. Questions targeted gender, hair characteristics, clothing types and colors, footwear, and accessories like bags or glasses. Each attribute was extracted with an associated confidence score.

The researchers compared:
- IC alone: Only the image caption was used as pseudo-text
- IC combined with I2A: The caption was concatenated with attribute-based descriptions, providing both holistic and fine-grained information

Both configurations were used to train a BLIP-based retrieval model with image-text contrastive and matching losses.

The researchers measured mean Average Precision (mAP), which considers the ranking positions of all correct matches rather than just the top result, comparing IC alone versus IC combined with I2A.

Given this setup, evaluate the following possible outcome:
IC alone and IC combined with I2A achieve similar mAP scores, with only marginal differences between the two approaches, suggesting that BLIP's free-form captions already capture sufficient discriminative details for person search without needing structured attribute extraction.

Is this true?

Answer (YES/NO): NO